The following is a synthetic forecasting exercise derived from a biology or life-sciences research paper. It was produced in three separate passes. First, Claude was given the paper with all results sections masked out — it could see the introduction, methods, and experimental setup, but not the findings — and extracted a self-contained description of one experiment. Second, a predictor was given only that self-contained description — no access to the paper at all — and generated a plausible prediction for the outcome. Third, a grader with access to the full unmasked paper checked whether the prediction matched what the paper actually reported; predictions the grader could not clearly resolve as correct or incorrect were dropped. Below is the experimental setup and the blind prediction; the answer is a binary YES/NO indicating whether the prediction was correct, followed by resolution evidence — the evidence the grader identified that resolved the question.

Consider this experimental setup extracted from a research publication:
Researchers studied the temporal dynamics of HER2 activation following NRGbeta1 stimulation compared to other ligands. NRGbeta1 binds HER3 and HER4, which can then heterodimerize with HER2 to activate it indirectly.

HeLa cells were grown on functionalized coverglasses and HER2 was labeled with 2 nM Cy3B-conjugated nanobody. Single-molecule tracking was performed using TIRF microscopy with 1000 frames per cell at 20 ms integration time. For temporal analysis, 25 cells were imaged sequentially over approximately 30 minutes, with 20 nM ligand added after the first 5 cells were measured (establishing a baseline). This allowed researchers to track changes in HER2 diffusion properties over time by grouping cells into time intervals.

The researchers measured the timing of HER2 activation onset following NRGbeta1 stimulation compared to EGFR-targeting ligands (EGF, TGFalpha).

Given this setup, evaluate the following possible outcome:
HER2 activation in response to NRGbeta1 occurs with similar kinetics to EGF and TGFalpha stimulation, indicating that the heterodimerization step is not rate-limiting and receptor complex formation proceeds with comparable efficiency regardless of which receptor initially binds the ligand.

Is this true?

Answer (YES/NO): NO